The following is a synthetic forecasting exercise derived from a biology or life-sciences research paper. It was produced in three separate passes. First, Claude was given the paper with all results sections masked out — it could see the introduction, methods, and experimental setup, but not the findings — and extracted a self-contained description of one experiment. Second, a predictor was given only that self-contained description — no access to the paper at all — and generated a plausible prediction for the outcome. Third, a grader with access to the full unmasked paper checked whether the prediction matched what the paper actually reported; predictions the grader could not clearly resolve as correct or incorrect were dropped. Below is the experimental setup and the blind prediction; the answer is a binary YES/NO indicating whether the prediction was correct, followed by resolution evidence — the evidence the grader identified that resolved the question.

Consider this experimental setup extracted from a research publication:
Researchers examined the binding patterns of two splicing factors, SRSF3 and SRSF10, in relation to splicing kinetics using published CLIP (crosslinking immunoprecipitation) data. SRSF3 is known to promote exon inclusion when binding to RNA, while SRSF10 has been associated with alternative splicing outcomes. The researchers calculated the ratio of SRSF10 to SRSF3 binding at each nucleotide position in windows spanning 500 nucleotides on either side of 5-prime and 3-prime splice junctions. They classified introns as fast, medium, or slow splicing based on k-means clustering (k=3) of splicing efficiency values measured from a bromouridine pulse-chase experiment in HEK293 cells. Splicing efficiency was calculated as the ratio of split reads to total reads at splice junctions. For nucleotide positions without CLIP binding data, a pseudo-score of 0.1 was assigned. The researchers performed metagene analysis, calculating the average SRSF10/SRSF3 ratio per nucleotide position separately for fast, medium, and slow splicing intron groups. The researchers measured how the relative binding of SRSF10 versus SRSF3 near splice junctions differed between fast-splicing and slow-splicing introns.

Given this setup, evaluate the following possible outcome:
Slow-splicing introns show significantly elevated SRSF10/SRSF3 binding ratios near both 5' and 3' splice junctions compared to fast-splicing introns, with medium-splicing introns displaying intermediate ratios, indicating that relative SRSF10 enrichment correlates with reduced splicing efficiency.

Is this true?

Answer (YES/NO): NO